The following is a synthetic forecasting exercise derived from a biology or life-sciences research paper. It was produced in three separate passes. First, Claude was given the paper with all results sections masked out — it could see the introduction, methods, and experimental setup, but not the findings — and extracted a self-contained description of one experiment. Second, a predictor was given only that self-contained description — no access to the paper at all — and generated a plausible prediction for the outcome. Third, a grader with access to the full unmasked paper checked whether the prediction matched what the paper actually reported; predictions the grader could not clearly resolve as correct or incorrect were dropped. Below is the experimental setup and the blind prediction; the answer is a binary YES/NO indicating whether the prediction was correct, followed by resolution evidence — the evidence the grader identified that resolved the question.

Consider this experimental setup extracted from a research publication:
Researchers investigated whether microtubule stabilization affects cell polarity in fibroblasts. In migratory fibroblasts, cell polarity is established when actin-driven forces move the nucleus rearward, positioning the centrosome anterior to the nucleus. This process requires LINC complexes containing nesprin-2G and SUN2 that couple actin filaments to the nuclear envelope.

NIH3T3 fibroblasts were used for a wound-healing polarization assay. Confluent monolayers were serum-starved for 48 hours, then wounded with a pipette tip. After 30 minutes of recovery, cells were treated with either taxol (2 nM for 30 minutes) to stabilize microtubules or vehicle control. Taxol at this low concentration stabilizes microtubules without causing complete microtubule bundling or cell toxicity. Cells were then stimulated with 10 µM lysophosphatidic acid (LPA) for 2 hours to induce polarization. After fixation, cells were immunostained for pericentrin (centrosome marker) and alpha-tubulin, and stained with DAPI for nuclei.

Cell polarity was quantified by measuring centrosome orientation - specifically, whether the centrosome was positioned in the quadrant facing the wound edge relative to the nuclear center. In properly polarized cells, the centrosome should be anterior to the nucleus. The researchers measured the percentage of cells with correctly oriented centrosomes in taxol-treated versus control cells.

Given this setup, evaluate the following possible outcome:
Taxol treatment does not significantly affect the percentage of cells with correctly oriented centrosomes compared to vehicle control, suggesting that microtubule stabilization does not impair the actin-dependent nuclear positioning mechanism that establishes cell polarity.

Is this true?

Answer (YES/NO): NO